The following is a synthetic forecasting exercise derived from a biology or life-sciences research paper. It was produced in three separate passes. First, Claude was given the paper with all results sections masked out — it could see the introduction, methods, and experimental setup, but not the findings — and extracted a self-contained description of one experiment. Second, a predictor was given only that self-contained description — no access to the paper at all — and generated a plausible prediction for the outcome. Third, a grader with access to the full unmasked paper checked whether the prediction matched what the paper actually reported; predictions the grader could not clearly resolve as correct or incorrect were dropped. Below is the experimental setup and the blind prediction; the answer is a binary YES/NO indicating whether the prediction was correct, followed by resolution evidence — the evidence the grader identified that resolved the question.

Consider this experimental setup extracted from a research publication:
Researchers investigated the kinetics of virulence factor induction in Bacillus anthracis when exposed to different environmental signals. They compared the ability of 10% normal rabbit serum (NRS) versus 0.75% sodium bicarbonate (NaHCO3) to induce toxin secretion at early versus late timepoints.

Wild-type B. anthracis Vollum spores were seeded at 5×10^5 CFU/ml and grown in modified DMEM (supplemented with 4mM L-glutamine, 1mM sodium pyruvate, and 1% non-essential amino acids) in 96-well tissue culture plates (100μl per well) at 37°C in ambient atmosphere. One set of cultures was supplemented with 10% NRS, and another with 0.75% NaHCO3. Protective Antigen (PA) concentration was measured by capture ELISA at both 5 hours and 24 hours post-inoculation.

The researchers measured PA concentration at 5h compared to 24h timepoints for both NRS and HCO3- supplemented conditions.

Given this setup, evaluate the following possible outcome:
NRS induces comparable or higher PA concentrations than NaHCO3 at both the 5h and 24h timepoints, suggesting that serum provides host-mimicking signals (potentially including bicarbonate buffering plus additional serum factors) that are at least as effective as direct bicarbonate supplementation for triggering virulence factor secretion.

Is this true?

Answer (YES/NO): YES